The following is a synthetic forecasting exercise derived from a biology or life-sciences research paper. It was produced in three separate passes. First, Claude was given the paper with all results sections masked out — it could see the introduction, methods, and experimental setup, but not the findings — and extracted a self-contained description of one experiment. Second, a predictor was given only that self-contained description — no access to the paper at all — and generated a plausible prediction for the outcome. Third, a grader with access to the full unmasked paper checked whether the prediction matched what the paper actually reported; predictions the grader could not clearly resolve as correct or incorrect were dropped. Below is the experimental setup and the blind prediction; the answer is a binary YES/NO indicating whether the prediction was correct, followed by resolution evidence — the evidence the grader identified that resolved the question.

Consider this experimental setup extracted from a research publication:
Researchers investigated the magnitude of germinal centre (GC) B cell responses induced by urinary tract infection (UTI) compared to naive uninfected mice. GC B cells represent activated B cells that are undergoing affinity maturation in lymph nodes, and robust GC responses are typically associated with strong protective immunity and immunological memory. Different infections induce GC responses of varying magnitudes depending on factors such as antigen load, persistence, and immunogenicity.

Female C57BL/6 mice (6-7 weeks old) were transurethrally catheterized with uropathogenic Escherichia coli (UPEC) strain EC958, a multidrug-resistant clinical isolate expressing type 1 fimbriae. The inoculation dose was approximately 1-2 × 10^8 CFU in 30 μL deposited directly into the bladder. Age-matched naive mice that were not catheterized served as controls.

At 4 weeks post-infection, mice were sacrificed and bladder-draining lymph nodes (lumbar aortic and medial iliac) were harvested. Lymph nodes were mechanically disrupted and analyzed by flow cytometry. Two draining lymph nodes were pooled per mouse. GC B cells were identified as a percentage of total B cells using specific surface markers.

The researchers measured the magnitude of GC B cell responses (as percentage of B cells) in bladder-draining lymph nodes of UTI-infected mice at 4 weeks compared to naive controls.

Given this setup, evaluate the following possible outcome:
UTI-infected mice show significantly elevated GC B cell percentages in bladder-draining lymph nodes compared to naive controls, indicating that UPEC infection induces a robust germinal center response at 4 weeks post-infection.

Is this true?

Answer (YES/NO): NO